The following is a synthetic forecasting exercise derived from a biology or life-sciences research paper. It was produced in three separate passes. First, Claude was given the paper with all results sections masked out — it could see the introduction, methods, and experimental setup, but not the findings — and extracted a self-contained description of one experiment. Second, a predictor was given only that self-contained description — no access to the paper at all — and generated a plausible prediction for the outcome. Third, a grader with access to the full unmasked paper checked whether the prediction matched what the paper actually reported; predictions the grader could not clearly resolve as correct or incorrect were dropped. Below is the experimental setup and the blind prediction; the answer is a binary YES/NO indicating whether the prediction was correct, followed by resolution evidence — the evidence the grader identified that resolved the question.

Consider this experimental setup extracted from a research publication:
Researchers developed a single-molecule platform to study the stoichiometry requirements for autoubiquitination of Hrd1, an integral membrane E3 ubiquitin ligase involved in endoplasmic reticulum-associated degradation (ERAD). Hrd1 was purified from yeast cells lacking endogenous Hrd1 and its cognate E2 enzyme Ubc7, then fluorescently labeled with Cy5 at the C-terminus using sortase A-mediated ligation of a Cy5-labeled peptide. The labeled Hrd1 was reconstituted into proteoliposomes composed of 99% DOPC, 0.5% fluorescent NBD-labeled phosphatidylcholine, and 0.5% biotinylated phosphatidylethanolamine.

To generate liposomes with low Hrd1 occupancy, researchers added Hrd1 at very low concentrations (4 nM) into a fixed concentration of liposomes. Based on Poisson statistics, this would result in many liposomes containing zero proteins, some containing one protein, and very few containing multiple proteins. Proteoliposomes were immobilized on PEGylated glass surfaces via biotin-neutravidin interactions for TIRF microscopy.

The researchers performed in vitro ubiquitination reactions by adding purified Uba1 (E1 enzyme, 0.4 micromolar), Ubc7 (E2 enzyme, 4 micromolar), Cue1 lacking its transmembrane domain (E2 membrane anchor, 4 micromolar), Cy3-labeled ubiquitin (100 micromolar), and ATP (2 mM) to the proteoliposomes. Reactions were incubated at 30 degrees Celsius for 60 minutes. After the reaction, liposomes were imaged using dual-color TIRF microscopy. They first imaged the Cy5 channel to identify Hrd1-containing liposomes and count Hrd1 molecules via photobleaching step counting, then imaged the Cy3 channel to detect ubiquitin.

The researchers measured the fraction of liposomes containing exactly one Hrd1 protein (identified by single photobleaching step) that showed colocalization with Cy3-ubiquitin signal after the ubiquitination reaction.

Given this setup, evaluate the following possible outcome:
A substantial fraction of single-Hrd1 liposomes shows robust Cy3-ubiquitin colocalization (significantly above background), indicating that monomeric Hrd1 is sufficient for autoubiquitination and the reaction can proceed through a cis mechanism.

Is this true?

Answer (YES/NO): NO